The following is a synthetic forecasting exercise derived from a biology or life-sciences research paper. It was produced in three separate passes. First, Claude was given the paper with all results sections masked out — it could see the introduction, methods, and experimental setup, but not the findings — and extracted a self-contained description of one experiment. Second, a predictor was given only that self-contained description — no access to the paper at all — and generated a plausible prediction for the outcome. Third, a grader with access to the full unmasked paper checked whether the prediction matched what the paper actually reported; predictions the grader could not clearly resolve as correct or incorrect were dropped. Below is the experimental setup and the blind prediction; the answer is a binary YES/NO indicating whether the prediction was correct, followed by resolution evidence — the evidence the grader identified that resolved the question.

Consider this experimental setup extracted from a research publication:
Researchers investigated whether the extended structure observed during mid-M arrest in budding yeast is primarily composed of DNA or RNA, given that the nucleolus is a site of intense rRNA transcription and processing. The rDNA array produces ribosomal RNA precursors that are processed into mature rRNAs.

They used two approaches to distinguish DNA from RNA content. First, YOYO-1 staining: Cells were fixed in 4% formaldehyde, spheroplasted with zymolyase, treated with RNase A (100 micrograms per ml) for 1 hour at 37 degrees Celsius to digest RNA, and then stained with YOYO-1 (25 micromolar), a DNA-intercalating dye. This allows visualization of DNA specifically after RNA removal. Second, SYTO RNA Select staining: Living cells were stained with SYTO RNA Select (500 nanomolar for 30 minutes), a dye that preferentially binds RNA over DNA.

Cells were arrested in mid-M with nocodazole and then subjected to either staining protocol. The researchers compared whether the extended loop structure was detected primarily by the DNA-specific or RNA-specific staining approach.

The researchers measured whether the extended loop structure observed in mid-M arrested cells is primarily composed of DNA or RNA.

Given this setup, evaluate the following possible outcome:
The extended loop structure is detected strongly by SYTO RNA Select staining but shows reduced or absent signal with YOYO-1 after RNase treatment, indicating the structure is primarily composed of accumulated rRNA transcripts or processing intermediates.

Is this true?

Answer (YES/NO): NO